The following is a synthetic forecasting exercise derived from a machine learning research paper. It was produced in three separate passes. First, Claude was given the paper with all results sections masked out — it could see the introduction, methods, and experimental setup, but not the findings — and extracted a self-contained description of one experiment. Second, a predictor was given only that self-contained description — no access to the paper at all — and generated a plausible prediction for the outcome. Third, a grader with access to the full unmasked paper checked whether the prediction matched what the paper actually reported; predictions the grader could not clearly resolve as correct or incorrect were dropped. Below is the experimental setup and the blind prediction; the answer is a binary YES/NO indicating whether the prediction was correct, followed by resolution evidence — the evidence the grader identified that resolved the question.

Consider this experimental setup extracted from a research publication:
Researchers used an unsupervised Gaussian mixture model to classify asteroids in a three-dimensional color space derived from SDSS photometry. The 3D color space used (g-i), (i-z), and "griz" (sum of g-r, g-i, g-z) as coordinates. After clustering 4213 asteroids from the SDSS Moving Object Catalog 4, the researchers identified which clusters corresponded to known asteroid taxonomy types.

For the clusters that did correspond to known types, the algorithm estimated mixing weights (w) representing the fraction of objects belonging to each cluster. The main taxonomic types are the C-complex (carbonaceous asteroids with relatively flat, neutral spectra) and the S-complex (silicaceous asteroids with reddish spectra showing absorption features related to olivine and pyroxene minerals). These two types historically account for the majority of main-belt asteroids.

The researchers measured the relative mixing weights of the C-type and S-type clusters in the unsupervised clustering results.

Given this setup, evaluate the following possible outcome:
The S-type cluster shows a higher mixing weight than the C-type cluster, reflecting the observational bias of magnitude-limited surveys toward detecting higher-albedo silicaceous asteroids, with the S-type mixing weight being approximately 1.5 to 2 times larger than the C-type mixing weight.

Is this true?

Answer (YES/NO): NO